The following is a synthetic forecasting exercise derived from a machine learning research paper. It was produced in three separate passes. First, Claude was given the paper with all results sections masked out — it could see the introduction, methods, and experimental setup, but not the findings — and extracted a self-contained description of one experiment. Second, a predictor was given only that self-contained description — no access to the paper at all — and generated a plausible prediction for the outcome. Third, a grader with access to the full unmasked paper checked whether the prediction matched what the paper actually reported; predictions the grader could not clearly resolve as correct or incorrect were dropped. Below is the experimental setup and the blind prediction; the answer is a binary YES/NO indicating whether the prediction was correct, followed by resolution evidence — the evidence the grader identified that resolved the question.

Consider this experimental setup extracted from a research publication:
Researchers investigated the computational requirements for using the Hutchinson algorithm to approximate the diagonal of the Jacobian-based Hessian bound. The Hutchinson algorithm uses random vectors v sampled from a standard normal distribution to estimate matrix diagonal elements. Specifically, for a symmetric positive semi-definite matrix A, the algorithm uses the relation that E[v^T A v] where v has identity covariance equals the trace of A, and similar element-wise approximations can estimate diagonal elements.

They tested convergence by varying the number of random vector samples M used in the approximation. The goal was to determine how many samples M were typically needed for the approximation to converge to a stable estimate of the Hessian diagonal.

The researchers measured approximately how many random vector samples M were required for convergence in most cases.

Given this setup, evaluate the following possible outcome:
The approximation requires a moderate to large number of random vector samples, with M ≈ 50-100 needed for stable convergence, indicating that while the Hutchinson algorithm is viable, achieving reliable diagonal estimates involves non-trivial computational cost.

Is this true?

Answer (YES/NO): NO